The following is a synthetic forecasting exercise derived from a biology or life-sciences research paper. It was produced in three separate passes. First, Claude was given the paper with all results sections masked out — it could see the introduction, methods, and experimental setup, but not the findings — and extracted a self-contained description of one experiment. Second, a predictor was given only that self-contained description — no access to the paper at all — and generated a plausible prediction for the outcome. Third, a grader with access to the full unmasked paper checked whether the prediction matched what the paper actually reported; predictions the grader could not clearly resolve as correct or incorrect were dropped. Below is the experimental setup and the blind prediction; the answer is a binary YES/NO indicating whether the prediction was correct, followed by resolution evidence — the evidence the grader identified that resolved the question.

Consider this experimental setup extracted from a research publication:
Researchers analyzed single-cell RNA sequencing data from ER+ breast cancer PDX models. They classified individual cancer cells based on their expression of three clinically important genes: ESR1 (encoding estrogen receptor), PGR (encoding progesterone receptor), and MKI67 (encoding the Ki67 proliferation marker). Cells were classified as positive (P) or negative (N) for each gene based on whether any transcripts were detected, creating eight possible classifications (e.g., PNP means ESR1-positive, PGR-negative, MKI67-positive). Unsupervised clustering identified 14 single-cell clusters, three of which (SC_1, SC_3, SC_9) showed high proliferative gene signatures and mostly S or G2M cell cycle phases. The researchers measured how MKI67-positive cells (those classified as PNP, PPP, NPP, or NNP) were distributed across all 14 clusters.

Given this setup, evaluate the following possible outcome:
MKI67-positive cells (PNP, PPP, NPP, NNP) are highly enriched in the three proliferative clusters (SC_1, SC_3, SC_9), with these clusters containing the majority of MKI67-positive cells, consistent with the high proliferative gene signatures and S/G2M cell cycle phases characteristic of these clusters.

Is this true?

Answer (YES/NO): YES